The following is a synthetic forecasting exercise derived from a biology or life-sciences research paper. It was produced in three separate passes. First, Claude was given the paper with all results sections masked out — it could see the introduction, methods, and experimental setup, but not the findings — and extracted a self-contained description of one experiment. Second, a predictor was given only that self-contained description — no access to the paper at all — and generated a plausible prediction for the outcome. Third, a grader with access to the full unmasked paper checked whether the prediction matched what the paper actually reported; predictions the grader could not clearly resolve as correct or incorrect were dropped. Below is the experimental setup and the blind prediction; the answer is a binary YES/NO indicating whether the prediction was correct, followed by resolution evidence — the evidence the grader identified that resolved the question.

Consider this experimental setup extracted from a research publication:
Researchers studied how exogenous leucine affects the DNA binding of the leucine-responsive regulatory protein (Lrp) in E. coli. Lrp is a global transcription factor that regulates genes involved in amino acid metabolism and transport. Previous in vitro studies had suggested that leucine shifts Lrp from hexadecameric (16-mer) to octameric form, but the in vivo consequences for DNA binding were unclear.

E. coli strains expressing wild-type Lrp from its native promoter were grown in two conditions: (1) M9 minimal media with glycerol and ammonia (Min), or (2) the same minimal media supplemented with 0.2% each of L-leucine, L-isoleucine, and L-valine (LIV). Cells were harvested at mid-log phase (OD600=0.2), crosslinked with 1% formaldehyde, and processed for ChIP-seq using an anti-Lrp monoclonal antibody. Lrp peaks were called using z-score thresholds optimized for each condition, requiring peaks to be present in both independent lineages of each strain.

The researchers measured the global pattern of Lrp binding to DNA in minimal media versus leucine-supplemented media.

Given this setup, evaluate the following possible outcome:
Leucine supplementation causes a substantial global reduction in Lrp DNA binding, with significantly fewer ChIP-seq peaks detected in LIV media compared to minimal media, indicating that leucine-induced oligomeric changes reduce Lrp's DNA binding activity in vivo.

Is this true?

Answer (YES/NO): YES